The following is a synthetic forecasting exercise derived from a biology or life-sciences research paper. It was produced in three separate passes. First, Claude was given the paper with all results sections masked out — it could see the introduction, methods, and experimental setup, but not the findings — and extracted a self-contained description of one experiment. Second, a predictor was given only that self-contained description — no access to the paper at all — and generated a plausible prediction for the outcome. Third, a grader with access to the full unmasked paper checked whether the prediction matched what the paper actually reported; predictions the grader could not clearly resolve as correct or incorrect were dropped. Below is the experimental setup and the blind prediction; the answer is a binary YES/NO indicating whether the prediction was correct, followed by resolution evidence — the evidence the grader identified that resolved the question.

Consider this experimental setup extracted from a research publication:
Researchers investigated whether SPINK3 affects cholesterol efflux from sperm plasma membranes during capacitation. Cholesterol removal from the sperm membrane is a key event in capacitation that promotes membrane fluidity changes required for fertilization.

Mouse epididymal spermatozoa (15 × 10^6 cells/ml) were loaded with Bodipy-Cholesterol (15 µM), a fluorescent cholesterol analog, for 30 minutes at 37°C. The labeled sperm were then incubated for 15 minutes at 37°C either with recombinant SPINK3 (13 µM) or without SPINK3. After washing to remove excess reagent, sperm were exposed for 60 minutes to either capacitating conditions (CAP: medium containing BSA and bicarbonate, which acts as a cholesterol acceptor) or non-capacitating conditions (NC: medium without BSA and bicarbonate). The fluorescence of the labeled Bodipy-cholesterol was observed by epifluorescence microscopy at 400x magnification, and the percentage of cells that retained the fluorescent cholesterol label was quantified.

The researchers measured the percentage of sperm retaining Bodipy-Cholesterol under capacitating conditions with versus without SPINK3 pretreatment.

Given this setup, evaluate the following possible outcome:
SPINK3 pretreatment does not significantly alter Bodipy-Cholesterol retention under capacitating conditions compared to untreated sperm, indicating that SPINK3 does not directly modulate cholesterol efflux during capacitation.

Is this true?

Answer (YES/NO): NO